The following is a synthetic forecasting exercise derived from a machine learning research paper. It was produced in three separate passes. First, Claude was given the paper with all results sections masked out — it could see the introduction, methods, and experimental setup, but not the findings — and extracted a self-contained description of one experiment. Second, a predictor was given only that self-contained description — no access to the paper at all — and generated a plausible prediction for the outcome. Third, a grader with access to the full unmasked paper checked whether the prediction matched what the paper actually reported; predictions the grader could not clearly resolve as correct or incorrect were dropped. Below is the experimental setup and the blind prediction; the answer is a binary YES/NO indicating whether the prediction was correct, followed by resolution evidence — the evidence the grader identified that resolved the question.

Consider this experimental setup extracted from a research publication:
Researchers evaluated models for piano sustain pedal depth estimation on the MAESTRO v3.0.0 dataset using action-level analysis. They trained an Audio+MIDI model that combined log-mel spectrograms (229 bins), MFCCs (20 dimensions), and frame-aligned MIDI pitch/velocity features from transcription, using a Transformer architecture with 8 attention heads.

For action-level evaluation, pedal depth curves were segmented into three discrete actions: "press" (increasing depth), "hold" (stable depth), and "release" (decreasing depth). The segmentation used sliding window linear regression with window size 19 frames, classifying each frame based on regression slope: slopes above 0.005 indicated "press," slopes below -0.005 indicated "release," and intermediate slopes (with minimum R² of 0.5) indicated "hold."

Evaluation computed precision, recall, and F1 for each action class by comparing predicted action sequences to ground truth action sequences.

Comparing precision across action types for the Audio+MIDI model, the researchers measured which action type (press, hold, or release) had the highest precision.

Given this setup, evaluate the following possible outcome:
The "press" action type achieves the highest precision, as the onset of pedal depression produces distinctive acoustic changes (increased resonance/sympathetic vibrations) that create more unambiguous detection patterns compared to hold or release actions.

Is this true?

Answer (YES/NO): NO